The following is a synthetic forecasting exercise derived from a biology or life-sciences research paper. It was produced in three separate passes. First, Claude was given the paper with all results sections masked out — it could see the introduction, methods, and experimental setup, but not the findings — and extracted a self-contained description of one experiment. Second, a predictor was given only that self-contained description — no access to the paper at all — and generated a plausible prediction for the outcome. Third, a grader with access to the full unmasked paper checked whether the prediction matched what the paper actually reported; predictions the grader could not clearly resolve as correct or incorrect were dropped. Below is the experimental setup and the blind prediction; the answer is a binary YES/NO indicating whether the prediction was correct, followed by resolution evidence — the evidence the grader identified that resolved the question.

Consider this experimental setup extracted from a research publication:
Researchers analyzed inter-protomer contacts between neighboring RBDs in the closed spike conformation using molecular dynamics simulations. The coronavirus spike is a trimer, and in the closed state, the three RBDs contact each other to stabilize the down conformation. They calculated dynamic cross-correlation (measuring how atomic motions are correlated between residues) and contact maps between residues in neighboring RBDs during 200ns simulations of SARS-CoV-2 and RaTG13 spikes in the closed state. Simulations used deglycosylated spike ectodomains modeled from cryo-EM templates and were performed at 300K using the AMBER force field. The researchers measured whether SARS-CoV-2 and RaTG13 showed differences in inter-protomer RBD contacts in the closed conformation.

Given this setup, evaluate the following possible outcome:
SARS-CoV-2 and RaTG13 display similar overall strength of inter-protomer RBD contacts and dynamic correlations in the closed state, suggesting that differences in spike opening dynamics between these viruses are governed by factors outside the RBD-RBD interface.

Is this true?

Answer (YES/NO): NO